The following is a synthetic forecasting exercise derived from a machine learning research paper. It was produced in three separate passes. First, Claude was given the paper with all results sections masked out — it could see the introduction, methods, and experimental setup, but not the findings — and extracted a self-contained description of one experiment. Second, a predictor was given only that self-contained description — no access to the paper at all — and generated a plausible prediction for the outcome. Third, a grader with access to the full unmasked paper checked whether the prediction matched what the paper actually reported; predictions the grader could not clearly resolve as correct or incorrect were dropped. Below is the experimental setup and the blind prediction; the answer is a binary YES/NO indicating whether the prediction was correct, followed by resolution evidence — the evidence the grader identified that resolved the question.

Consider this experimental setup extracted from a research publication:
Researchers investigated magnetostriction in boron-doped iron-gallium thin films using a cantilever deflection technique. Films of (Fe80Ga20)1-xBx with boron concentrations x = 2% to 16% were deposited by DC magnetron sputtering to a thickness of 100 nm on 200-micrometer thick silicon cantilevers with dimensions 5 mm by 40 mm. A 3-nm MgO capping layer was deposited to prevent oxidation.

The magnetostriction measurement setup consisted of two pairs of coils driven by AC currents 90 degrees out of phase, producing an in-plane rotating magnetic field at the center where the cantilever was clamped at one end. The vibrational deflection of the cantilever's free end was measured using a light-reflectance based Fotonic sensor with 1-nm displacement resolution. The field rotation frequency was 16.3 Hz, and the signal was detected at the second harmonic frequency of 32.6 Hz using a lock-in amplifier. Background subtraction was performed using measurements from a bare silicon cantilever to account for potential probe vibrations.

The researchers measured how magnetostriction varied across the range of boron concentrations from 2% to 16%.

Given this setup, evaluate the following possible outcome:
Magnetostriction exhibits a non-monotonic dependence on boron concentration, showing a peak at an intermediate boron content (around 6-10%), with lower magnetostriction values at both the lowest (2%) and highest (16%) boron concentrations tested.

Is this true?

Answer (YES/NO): YES